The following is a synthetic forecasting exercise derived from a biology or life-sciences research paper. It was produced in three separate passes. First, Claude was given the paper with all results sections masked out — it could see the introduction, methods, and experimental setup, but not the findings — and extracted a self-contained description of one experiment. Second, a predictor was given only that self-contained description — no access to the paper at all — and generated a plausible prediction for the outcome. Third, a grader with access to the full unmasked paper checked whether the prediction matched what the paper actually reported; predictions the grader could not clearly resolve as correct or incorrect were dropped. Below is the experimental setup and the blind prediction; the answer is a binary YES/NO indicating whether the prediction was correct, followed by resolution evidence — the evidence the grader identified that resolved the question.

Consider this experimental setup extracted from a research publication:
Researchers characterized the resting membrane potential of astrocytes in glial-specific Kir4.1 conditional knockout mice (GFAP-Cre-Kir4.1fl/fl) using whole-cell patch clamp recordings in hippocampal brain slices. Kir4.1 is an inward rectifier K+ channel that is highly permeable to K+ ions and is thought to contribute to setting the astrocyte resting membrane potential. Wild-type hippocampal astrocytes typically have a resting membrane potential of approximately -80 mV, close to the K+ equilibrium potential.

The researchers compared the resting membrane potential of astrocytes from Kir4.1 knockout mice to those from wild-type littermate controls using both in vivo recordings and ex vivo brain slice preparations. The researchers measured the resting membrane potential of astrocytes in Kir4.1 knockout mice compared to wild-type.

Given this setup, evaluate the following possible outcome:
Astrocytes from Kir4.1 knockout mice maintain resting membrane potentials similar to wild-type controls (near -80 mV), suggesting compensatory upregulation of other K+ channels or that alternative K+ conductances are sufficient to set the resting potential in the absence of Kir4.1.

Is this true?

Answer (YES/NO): NO